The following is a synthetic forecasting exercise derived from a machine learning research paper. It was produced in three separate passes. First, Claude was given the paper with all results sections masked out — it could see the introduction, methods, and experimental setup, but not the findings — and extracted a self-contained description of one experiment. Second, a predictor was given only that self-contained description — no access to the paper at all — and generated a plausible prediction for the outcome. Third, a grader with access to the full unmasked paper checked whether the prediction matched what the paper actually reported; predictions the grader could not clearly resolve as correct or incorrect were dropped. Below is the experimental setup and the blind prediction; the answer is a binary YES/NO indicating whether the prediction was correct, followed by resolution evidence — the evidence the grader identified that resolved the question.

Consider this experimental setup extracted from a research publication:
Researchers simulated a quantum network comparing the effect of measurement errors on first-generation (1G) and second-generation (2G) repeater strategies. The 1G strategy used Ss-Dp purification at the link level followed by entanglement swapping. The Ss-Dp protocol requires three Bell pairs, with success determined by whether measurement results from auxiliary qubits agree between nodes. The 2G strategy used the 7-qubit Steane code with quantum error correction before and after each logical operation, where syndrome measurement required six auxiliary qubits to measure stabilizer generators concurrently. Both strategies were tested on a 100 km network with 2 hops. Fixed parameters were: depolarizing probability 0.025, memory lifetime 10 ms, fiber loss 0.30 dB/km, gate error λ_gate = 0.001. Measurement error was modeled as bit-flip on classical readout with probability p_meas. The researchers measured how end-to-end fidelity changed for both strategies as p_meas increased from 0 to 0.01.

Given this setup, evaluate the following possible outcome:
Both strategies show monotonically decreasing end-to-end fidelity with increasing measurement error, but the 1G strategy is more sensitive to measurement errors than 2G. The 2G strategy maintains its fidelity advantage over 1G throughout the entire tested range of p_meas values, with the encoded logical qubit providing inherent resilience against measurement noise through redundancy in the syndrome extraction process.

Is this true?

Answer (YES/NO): NO